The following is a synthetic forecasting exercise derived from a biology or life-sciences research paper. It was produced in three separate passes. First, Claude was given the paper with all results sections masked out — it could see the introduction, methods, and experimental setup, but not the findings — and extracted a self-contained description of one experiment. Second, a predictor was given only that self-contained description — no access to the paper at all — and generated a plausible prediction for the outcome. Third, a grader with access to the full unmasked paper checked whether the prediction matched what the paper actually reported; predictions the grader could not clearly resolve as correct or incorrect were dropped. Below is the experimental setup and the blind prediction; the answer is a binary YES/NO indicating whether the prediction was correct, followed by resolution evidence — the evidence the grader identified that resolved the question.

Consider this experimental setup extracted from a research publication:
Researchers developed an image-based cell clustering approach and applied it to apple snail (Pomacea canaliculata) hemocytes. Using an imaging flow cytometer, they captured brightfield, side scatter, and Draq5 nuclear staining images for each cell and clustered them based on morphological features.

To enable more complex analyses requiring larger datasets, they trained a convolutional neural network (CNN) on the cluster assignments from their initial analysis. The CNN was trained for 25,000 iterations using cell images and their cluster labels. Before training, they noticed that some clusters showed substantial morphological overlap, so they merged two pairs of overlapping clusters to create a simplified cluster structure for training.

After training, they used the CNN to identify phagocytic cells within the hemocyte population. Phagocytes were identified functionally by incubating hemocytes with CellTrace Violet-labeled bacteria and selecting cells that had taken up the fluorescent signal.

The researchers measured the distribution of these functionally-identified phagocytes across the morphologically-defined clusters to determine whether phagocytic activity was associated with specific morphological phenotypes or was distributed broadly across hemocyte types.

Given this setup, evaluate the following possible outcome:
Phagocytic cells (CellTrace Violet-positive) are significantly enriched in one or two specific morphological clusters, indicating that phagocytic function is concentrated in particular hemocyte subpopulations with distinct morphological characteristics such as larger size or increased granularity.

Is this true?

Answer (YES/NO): YES